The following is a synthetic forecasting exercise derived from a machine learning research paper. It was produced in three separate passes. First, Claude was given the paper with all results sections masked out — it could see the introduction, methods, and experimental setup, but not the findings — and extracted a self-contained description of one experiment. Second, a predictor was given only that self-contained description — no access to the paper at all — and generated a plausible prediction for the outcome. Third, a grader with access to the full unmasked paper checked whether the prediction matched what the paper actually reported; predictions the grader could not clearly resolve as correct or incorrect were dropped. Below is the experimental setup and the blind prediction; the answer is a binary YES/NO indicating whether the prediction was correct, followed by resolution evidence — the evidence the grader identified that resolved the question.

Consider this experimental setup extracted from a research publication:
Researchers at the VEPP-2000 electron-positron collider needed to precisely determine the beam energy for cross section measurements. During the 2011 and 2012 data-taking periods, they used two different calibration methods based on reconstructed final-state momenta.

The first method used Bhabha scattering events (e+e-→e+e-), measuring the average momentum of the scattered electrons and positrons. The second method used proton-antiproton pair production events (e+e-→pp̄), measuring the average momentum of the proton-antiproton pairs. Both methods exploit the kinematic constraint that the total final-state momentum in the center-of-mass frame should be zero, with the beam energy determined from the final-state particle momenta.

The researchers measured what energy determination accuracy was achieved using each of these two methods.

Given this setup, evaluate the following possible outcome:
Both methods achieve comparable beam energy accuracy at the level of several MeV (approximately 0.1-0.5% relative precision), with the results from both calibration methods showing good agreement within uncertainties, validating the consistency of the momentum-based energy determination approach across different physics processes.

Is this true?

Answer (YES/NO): NO